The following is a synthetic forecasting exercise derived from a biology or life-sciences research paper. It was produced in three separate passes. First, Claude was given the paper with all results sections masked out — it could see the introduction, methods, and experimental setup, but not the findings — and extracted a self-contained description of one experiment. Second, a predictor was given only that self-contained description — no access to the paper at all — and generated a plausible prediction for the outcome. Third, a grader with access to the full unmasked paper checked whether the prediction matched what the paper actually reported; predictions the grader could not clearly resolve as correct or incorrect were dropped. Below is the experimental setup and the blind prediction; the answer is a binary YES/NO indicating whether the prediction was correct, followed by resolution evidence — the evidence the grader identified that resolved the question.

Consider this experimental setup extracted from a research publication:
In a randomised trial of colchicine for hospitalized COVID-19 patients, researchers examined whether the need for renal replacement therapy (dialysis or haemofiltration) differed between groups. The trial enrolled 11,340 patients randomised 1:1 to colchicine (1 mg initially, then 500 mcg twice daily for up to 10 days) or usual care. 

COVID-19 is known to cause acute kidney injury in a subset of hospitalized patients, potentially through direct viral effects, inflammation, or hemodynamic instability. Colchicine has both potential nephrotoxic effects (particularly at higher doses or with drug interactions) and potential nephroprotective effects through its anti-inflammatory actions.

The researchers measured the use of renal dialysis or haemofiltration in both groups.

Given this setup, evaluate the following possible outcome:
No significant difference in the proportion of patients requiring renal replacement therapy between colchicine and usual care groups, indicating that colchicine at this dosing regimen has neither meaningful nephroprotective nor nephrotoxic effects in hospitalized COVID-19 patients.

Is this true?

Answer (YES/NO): YES